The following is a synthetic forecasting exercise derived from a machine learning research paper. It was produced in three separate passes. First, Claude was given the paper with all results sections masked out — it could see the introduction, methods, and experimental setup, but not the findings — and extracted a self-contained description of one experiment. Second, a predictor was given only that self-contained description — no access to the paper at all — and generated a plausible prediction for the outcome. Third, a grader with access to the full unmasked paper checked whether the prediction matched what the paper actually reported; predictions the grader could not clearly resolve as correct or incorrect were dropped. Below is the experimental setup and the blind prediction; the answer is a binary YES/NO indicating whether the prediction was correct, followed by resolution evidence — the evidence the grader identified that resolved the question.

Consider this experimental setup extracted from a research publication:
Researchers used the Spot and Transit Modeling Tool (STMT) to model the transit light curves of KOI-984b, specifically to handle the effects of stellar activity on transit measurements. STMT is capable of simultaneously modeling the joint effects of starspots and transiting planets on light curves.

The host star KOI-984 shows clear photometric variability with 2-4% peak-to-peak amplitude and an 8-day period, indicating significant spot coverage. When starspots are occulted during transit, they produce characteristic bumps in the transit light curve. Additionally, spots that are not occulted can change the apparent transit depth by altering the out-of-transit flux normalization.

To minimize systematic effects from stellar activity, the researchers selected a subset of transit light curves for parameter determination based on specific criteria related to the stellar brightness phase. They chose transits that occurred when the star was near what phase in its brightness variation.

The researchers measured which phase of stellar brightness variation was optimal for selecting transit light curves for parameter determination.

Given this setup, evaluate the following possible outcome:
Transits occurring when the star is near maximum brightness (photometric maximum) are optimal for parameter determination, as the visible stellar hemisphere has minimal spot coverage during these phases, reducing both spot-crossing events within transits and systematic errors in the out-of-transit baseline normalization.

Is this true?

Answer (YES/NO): YES